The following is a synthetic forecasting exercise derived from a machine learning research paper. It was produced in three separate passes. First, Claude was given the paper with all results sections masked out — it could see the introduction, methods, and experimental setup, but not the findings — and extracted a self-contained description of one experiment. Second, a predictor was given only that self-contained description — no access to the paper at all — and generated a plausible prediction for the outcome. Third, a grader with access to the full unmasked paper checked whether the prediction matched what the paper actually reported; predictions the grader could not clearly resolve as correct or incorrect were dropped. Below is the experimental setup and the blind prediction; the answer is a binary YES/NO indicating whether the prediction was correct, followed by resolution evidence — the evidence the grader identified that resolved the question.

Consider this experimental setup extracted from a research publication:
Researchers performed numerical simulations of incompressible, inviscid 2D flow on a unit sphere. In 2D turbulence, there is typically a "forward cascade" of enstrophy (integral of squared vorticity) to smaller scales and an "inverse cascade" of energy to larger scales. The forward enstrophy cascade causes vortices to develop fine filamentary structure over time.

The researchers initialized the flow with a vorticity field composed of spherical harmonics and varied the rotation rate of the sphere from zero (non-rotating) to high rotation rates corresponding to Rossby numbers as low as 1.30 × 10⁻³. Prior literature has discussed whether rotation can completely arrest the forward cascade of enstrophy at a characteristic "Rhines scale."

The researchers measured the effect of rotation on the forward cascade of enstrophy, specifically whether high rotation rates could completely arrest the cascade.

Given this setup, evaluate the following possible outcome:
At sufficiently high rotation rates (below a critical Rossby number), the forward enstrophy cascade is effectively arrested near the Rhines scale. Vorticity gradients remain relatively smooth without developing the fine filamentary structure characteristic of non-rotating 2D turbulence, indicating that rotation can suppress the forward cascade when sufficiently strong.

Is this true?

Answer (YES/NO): NO